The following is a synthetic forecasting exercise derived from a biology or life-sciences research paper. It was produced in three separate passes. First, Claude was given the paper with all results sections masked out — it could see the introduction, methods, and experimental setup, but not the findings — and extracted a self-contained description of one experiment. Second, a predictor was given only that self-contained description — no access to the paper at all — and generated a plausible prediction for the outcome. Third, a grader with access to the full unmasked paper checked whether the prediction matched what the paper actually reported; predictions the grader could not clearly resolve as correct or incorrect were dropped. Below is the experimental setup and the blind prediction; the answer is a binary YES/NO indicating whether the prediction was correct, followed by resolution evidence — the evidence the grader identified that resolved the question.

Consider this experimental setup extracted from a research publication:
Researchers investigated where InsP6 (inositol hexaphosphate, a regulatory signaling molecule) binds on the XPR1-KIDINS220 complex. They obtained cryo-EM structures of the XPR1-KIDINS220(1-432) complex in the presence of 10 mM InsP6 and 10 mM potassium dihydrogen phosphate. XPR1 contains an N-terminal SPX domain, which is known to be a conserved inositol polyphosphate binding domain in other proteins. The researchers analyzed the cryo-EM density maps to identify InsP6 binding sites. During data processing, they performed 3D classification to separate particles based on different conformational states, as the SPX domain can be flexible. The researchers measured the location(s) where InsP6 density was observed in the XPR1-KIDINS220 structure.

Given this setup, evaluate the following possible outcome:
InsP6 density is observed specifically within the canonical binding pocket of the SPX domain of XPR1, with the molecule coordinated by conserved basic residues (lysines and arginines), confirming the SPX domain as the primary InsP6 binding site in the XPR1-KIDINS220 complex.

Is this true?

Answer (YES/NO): NO